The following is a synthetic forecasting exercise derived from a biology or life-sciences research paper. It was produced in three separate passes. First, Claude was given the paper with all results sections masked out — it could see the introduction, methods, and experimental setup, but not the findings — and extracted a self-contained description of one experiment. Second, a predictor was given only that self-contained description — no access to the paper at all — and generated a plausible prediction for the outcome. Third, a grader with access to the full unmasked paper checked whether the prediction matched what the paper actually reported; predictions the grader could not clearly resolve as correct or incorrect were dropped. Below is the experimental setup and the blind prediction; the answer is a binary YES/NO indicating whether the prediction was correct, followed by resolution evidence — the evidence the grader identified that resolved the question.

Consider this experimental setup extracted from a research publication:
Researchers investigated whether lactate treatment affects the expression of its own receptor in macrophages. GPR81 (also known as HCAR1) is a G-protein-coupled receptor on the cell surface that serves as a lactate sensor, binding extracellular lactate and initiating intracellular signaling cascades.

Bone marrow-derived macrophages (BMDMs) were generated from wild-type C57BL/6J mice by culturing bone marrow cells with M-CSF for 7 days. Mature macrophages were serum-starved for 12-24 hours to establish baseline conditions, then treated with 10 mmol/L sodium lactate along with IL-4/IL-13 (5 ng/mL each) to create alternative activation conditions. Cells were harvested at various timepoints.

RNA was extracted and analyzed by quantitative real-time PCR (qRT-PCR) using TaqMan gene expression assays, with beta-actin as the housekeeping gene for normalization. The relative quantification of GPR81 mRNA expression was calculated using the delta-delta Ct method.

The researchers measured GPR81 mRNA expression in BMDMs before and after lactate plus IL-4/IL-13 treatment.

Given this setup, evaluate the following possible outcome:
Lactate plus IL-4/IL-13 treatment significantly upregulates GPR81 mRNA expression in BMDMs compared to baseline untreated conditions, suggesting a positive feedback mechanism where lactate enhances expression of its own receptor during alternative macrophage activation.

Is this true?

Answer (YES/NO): NO